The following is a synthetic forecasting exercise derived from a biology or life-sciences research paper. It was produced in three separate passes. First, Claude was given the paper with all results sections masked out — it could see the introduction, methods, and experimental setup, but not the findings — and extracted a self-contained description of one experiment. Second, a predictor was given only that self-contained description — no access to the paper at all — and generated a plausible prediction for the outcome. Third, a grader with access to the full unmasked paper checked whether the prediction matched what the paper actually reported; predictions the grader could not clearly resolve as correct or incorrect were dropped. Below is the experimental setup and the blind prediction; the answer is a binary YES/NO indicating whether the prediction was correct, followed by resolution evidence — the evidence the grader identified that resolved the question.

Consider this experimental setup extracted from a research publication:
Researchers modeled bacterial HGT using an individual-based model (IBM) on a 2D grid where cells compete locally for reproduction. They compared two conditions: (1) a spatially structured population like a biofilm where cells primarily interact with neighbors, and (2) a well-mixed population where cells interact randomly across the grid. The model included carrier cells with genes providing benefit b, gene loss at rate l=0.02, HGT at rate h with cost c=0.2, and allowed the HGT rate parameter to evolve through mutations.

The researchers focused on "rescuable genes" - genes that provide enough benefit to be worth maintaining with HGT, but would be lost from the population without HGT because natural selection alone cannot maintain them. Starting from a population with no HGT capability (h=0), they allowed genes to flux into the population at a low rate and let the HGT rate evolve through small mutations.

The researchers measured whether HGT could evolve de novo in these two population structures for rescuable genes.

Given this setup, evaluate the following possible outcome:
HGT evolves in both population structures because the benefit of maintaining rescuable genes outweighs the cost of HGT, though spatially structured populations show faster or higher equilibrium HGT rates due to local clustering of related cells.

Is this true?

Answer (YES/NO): NO